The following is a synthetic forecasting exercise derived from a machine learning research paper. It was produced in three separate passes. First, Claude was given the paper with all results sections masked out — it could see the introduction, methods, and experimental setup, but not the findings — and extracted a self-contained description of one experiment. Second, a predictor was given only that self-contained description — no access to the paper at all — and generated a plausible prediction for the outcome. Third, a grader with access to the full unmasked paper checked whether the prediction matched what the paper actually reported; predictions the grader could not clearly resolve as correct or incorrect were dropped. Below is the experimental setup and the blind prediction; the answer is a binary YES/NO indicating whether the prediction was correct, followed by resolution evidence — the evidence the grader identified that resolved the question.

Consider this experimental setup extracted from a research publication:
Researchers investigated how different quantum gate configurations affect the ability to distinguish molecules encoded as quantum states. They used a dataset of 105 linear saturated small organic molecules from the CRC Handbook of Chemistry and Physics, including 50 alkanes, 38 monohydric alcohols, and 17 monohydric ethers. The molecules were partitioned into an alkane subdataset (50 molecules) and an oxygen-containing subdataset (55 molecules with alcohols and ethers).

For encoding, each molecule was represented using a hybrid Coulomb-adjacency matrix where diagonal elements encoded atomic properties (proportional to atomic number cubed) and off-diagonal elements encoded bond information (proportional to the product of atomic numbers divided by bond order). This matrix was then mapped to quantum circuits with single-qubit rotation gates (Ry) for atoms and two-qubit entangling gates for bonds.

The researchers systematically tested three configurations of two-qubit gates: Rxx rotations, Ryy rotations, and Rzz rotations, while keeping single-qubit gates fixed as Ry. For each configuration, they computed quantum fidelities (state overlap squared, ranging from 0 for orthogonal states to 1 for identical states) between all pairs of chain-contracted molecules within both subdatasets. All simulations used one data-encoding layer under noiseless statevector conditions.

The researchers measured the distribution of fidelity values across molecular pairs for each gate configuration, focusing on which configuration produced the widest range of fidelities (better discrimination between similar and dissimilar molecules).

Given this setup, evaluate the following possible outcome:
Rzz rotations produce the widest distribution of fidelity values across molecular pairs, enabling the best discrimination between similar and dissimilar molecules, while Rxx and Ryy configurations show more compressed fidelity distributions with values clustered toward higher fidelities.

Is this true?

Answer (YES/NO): NO